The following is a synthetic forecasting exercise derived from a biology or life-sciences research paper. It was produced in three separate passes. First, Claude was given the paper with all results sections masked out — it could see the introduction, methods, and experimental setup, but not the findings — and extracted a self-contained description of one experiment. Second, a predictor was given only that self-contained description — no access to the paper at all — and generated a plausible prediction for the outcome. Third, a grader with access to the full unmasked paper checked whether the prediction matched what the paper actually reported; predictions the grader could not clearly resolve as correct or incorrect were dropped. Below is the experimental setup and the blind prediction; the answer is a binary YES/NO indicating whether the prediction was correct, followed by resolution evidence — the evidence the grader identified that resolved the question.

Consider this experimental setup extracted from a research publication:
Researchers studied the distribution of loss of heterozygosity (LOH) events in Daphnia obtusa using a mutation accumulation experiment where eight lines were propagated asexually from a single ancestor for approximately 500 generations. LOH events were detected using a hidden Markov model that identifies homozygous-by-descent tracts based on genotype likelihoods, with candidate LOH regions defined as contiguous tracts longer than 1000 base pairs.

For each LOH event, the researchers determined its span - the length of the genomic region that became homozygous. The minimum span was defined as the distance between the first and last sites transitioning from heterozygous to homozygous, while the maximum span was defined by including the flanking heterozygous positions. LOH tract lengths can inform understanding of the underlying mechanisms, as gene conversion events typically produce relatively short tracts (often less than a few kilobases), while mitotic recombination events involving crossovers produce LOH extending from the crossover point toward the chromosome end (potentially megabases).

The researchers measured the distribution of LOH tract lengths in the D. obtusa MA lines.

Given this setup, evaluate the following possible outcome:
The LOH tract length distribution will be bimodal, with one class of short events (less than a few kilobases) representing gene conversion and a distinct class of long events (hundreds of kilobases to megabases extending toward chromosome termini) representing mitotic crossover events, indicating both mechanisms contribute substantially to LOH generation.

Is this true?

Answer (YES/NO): NO